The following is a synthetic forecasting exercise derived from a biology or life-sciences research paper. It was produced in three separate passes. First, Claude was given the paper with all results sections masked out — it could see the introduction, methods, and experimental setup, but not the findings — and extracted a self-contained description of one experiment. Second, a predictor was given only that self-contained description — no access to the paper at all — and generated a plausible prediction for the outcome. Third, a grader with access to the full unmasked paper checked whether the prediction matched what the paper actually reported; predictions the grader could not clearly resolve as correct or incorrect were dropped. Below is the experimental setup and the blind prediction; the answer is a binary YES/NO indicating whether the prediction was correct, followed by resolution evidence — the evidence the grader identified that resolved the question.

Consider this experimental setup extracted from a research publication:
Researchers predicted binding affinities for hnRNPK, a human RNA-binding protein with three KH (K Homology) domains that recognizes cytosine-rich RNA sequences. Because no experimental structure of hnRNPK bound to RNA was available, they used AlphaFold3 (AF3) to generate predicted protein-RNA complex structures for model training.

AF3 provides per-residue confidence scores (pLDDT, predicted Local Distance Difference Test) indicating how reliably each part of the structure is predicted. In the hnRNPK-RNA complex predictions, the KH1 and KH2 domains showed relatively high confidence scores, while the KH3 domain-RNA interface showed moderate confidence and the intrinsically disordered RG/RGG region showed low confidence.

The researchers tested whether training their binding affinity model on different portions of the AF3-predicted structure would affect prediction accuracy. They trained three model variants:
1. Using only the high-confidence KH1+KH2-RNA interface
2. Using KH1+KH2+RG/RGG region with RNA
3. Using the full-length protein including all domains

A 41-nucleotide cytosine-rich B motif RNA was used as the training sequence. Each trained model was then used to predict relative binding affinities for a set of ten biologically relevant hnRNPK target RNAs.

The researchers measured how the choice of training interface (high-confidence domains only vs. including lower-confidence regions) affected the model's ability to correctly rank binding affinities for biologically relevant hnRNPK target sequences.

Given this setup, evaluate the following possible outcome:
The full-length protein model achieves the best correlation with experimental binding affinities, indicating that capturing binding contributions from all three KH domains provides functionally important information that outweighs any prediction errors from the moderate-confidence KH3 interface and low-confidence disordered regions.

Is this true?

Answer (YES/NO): NO